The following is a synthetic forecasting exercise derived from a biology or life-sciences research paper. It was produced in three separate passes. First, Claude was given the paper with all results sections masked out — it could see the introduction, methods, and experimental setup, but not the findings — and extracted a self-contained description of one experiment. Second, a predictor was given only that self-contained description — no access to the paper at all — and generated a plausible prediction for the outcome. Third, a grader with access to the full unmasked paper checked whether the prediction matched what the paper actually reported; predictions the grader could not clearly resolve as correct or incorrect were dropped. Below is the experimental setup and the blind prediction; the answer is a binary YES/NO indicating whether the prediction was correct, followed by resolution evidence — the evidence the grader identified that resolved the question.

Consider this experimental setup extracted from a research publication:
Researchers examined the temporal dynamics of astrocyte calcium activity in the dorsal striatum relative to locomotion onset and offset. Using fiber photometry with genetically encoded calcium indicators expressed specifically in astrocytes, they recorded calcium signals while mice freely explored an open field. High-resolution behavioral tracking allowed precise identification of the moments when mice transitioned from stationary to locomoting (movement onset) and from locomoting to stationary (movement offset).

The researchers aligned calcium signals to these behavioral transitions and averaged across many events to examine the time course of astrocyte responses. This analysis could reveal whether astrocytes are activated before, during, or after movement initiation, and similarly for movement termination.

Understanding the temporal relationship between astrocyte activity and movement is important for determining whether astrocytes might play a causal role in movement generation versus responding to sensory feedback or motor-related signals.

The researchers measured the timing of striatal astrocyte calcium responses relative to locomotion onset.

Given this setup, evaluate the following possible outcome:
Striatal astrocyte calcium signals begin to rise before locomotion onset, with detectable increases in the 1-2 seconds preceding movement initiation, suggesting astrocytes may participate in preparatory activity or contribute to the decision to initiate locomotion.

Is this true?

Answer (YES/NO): NO